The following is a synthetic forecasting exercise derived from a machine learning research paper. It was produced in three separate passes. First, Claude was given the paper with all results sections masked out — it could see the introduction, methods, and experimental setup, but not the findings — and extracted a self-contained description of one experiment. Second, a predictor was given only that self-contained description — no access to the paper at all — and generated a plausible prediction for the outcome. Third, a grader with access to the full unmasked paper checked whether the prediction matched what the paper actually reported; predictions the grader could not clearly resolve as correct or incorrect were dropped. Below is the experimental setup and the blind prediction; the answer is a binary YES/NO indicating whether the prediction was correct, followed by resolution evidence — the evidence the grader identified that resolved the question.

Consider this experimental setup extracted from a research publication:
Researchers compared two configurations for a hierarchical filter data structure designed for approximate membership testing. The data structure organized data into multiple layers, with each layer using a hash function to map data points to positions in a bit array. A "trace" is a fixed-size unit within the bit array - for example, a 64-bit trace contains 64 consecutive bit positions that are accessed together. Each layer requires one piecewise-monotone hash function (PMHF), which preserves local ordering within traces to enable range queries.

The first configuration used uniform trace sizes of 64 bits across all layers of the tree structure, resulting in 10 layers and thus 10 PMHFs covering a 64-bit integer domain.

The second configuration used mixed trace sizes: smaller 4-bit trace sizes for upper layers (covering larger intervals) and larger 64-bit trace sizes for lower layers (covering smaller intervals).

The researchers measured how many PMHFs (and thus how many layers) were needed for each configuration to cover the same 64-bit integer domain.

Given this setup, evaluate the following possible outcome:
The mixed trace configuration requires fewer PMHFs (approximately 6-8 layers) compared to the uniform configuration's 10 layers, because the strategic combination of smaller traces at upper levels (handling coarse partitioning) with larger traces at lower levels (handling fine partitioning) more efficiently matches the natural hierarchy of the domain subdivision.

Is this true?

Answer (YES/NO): NO